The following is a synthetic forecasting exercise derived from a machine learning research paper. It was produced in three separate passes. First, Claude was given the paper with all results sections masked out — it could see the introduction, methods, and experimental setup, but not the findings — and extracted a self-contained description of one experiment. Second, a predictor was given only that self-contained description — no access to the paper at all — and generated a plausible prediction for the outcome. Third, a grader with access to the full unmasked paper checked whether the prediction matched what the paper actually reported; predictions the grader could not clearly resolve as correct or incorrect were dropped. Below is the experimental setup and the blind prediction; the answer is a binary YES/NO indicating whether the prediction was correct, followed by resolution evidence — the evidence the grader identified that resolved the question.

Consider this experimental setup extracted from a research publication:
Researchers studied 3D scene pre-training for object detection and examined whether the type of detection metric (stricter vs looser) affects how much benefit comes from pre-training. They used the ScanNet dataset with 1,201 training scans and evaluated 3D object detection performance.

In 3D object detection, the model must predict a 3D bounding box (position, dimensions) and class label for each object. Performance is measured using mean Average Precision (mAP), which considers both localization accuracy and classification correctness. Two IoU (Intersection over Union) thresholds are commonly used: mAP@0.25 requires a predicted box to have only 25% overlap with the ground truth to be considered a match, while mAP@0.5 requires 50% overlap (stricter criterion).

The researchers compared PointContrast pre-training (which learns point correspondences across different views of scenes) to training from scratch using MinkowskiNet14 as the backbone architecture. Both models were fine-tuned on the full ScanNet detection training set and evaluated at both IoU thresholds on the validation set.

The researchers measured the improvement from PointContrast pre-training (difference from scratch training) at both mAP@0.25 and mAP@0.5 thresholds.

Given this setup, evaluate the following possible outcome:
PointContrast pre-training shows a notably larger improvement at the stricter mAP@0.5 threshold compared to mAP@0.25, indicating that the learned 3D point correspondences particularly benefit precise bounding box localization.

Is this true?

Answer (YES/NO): NO